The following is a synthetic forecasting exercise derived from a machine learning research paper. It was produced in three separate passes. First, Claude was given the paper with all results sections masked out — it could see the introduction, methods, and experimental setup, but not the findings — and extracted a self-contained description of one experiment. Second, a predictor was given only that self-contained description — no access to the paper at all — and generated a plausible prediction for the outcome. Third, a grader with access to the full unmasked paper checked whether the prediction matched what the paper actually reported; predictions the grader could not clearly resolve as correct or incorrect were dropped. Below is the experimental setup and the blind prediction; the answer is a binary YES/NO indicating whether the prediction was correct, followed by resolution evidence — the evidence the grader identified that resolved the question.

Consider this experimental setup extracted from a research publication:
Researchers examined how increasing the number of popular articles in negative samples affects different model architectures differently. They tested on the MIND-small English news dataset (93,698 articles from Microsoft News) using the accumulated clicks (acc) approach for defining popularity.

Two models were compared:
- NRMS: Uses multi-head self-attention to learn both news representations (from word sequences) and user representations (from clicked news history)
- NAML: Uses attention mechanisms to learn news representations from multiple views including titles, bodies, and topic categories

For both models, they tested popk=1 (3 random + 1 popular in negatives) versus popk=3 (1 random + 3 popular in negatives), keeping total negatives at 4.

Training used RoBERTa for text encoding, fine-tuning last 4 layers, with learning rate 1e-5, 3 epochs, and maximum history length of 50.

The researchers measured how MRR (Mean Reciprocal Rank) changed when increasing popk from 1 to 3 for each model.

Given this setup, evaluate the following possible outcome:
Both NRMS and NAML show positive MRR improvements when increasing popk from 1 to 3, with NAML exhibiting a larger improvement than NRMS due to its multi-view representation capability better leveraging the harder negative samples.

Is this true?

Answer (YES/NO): NO